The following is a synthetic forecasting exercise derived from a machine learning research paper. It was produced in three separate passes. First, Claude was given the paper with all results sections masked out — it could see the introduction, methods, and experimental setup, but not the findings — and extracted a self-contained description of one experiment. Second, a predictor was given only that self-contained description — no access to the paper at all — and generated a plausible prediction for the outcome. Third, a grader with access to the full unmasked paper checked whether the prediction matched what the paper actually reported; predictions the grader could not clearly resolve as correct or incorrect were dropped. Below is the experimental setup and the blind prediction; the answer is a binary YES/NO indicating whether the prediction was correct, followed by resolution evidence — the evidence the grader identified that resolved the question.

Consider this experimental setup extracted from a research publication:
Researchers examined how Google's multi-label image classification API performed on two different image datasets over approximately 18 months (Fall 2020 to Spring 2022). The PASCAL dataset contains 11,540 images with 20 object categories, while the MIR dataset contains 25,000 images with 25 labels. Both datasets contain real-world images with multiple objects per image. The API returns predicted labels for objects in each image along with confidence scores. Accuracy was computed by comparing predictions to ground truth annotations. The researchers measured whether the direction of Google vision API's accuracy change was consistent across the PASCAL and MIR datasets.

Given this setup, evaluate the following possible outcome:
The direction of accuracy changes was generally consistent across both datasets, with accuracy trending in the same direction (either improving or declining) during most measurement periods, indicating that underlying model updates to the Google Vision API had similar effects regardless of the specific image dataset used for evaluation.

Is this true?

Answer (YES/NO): NO